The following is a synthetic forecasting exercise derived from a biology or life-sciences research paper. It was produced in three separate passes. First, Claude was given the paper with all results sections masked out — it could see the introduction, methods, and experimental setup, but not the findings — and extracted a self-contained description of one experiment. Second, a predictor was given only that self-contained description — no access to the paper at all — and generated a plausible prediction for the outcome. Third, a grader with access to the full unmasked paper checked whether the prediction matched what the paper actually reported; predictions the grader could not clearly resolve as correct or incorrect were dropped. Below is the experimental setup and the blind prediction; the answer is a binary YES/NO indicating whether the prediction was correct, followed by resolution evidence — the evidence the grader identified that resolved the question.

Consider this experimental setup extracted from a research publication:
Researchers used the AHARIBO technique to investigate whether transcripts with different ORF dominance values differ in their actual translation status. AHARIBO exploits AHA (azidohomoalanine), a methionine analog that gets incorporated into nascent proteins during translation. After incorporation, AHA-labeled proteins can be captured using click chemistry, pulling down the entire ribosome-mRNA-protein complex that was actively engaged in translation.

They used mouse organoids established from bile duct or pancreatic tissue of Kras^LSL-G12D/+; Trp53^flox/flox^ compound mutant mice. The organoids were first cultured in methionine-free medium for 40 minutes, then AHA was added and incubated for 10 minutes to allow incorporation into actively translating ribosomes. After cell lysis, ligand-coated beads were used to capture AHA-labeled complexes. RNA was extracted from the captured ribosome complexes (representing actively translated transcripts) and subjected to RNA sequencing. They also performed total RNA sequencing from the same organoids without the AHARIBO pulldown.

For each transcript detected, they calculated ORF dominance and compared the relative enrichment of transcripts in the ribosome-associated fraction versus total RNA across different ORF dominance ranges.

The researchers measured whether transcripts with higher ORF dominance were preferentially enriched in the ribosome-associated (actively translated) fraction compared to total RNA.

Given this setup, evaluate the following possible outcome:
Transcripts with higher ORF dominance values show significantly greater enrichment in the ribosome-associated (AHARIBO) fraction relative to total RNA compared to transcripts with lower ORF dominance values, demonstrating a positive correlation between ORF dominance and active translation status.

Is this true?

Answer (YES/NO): NO